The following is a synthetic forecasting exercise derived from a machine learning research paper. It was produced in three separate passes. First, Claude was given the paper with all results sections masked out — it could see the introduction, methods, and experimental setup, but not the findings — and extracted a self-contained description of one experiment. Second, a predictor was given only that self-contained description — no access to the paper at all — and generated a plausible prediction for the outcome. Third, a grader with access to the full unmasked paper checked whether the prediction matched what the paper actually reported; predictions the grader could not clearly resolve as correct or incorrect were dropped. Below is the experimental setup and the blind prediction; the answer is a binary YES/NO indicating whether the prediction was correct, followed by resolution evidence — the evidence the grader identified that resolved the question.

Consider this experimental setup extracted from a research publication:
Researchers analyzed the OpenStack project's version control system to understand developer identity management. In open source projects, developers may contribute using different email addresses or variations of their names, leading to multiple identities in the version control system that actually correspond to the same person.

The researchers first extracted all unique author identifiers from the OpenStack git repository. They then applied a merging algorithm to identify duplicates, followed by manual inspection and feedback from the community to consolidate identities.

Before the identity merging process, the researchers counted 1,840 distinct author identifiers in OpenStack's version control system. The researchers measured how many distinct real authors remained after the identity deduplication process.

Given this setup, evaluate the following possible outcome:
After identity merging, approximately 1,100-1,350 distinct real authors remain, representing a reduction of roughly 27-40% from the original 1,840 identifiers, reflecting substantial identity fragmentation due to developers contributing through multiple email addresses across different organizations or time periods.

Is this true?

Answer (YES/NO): NO